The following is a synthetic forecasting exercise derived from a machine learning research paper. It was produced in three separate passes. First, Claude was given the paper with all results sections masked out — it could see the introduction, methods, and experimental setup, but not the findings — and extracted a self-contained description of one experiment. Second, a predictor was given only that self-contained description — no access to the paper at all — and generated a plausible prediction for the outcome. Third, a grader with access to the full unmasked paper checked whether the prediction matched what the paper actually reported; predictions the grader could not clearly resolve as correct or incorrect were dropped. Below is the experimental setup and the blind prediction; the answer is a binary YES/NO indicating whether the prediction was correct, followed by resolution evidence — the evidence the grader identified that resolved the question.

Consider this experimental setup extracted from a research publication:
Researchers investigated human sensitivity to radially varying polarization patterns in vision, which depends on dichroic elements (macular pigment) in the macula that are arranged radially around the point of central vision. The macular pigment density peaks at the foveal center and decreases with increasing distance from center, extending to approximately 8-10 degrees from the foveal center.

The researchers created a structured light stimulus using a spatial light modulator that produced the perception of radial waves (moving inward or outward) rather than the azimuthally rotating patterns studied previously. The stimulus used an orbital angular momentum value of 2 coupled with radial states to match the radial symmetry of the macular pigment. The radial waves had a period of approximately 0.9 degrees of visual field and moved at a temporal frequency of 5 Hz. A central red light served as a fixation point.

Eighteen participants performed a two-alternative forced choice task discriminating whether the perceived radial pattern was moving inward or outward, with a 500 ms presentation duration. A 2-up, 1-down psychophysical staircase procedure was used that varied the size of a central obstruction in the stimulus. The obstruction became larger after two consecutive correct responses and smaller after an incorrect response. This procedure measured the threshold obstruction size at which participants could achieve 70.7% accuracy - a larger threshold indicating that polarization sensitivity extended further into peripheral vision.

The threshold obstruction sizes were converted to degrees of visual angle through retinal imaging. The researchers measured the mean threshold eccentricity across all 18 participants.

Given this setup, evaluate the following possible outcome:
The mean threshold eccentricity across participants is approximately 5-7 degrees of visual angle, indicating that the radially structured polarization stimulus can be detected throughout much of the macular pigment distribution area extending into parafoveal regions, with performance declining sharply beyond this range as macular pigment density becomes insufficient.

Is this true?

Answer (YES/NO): NO